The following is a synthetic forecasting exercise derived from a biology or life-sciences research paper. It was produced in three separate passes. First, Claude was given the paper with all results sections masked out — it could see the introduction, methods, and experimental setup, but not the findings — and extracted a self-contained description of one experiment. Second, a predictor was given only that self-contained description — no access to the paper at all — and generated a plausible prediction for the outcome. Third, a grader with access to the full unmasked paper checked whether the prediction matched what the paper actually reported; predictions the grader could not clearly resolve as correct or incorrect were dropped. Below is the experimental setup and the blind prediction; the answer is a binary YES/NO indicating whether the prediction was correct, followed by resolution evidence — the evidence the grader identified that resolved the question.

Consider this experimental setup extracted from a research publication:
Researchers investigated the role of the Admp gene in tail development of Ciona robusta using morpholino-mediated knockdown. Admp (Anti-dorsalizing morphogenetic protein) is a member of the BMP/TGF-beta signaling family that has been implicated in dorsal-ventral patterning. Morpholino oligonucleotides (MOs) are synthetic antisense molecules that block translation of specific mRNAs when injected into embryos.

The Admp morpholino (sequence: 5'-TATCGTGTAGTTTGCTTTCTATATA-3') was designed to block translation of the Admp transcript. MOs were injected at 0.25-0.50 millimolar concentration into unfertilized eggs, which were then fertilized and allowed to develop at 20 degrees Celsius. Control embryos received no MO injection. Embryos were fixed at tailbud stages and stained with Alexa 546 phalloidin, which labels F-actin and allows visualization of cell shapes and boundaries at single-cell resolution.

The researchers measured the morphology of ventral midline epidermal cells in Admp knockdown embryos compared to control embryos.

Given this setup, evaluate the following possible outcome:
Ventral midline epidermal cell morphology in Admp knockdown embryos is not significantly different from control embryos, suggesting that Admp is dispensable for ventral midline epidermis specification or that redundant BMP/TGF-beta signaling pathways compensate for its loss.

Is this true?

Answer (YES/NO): NO